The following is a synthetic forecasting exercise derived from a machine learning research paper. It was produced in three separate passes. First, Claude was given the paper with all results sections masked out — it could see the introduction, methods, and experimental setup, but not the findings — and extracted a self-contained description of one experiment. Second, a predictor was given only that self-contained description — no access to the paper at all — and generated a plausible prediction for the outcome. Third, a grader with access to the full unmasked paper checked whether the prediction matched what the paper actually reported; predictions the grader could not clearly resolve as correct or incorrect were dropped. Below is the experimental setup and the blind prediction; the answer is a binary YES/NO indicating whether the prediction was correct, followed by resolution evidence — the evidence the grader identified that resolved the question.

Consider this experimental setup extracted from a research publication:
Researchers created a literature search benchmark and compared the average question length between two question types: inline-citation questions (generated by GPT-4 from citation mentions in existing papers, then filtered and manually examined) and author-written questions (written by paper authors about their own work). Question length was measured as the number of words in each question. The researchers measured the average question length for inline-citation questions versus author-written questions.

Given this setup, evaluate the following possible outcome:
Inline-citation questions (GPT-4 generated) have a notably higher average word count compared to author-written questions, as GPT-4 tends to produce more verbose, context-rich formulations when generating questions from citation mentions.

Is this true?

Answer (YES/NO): YES